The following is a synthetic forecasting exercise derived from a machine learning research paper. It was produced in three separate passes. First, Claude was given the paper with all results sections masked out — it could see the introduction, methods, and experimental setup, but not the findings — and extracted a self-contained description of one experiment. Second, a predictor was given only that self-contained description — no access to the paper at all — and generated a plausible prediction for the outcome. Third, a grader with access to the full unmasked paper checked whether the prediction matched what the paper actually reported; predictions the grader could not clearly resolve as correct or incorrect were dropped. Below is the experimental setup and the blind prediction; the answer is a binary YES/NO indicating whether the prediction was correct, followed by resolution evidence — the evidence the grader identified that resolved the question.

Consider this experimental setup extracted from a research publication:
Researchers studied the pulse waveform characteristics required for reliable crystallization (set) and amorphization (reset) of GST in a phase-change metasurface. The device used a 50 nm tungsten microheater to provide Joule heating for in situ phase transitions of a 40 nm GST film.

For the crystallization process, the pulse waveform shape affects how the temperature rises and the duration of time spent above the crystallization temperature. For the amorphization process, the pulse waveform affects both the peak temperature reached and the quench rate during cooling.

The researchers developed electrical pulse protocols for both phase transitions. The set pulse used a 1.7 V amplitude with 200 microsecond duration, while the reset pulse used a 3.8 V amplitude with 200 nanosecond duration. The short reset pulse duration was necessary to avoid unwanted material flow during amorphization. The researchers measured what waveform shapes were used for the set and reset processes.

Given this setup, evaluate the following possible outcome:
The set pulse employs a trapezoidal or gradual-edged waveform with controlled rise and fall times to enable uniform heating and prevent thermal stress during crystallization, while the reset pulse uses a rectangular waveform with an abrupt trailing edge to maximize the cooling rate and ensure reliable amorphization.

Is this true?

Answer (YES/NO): NO